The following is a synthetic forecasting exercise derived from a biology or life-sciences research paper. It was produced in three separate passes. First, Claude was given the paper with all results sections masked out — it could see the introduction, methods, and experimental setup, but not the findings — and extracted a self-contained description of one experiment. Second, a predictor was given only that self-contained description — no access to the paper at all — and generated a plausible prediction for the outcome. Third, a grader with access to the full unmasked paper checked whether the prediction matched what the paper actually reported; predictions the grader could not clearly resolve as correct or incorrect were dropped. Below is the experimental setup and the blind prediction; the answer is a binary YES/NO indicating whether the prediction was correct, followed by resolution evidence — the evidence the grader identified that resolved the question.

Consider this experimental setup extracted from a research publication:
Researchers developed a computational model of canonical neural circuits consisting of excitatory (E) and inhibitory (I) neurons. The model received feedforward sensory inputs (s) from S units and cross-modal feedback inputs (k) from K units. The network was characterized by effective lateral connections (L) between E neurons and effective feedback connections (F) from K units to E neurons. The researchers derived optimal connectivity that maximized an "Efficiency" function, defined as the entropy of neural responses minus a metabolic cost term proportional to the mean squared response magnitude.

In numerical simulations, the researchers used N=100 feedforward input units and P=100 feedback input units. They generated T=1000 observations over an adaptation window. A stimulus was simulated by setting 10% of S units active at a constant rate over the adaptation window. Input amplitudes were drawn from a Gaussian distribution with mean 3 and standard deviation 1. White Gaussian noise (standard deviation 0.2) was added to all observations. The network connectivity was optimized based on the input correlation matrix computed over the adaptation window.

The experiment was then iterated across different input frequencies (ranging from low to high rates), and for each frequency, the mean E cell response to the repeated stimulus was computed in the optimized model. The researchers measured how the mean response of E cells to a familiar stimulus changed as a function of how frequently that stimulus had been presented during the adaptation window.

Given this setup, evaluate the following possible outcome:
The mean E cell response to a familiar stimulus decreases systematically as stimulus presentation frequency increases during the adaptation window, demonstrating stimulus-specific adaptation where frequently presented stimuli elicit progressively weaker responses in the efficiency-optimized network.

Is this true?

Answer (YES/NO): YES